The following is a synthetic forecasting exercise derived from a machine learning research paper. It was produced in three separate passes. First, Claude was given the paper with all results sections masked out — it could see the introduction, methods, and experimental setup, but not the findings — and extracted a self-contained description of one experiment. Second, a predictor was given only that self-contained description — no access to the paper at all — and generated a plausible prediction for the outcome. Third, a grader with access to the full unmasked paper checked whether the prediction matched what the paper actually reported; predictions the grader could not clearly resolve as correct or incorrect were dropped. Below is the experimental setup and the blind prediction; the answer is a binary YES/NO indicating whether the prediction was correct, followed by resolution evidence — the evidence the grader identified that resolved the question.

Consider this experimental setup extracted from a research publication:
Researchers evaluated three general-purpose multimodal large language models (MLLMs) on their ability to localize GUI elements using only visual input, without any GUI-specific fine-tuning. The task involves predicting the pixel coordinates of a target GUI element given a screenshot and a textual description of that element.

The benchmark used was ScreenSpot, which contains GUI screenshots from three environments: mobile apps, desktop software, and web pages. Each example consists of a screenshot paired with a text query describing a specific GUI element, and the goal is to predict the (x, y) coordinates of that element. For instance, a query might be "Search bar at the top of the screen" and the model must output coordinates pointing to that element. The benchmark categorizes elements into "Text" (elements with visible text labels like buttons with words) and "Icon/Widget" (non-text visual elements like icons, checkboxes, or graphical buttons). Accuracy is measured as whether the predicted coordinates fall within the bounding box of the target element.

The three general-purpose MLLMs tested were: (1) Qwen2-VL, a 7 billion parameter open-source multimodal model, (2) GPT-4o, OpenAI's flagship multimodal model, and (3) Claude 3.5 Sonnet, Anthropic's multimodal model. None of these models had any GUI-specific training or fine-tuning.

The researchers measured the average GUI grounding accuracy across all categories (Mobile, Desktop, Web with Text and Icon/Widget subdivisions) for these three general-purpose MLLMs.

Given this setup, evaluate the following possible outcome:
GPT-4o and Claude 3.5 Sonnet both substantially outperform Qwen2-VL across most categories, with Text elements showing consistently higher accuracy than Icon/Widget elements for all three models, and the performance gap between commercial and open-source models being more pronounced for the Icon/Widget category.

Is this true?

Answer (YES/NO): NO